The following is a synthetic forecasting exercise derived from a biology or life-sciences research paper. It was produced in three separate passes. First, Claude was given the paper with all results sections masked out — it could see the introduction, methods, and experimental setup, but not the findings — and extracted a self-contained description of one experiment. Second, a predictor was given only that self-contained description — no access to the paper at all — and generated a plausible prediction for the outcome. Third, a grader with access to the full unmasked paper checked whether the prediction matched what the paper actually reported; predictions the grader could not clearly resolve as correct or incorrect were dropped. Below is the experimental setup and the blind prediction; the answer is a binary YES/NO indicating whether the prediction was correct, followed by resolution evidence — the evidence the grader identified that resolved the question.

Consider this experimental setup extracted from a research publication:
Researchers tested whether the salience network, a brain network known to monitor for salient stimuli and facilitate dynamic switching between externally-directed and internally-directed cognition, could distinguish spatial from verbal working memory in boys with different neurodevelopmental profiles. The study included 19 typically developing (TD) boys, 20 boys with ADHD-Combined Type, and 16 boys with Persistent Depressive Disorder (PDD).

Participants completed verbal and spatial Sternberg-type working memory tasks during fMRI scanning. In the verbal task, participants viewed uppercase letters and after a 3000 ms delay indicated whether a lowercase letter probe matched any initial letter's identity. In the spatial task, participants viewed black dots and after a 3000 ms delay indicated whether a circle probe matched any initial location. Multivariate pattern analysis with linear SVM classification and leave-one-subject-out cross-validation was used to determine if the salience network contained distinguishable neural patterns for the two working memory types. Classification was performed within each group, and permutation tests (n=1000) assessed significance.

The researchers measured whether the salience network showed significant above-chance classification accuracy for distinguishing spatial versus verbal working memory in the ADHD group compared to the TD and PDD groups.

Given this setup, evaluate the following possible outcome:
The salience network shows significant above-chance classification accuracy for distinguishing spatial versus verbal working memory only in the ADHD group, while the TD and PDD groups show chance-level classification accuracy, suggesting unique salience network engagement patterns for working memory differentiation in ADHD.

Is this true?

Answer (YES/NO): NO